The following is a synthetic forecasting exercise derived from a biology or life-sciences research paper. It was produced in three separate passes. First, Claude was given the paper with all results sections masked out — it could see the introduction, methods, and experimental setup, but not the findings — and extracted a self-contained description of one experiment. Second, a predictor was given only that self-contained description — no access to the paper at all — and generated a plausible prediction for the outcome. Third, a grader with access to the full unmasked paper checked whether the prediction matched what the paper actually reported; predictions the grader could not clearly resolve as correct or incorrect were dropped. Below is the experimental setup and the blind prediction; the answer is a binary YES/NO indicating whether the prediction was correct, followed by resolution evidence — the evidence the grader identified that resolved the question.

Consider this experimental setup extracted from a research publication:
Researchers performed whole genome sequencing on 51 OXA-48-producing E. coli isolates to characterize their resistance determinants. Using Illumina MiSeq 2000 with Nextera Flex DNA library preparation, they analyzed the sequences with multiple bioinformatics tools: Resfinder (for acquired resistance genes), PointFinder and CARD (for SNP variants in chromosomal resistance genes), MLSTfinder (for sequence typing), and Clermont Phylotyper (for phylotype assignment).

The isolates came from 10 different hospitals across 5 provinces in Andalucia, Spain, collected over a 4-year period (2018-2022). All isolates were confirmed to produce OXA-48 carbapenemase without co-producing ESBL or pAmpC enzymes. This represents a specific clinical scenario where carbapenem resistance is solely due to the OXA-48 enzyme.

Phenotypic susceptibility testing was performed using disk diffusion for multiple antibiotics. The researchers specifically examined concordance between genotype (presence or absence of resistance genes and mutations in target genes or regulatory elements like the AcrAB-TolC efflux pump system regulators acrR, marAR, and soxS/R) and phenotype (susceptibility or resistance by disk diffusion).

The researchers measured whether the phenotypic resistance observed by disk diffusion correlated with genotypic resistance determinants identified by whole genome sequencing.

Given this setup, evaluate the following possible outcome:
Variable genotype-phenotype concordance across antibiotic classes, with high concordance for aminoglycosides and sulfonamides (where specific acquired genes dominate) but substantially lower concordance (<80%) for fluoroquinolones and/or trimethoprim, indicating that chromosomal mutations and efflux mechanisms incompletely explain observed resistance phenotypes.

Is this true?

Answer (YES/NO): NO